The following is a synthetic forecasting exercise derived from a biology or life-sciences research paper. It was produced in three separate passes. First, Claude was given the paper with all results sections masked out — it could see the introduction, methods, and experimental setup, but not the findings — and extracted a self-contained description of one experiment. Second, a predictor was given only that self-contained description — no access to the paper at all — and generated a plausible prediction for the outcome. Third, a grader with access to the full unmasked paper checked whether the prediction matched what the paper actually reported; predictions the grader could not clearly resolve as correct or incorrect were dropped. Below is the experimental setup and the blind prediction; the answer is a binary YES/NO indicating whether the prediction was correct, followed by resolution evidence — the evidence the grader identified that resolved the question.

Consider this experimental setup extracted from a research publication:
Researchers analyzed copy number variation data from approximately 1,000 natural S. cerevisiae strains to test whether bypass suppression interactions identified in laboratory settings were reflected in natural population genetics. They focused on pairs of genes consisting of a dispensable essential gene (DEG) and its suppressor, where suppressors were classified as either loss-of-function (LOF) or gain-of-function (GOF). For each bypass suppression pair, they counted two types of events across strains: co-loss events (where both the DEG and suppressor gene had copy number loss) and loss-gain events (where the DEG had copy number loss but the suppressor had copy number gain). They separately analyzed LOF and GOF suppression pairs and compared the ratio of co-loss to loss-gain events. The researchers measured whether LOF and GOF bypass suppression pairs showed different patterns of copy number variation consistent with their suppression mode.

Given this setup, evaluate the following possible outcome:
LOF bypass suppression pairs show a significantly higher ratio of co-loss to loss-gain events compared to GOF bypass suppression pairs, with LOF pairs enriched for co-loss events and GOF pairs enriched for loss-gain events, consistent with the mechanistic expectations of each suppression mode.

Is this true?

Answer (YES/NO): YES